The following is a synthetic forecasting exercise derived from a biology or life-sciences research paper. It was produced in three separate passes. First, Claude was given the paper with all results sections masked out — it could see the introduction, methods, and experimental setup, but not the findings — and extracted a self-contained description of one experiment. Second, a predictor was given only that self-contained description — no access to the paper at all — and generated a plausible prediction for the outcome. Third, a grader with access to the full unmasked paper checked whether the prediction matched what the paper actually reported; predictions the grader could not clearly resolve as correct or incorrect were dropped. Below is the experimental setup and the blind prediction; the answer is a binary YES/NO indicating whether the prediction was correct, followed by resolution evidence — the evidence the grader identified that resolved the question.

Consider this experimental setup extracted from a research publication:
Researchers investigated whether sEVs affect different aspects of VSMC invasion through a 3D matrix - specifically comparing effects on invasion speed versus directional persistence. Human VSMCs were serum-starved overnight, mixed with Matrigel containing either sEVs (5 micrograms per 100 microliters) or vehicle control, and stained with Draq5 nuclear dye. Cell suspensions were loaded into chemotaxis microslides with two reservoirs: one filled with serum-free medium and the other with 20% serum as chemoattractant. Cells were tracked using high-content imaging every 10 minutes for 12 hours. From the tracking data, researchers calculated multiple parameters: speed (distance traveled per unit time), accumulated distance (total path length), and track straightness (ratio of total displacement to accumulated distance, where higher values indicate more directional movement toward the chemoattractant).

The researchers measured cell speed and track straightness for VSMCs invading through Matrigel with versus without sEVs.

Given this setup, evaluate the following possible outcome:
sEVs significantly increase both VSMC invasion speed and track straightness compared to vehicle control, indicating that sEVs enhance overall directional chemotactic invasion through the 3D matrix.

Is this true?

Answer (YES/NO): NO